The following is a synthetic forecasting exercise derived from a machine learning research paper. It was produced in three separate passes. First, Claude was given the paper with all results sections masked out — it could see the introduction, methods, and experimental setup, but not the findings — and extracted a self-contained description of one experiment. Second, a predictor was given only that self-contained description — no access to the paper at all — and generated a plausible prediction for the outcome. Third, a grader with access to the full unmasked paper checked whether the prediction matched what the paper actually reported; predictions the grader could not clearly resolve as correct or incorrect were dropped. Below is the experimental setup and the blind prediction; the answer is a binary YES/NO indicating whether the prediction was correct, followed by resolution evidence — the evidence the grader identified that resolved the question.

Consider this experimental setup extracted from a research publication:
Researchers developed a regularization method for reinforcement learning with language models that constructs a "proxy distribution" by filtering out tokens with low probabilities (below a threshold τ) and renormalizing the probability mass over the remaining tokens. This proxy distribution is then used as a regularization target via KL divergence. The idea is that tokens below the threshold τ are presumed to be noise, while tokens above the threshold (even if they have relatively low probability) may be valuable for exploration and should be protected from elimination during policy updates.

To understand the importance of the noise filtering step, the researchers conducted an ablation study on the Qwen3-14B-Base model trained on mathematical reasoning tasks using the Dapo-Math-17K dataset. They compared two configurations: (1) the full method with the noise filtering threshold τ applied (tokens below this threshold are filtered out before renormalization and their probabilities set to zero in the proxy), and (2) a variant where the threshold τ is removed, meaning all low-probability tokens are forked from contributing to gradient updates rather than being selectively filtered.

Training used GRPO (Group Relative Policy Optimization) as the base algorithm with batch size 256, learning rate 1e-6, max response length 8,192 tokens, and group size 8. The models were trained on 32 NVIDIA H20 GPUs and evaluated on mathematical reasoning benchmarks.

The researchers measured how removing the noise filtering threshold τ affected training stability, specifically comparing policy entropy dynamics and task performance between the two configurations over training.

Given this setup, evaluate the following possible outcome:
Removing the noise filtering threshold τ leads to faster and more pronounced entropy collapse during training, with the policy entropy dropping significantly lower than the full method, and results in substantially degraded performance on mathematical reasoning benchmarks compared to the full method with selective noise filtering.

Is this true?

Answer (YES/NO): NO